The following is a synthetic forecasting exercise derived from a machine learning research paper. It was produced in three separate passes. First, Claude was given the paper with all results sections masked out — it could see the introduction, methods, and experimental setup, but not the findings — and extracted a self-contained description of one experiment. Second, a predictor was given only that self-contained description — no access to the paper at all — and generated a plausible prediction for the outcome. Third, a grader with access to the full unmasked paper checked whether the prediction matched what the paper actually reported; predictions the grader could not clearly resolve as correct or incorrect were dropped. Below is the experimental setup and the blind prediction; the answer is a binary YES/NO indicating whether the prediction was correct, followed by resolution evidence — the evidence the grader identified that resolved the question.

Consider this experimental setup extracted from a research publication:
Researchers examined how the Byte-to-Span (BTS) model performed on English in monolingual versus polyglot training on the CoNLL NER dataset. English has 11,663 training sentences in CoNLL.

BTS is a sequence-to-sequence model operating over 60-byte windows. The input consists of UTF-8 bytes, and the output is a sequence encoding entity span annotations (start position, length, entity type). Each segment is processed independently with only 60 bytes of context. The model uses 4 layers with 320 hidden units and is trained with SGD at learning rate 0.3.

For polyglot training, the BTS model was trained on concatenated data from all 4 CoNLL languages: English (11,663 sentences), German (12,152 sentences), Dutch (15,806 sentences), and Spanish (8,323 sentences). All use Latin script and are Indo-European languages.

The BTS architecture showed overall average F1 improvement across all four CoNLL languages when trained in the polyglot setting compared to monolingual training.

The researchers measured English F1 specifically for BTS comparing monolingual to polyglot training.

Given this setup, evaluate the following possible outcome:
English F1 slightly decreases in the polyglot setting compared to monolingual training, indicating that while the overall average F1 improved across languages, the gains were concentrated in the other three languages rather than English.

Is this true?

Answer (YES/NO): YES